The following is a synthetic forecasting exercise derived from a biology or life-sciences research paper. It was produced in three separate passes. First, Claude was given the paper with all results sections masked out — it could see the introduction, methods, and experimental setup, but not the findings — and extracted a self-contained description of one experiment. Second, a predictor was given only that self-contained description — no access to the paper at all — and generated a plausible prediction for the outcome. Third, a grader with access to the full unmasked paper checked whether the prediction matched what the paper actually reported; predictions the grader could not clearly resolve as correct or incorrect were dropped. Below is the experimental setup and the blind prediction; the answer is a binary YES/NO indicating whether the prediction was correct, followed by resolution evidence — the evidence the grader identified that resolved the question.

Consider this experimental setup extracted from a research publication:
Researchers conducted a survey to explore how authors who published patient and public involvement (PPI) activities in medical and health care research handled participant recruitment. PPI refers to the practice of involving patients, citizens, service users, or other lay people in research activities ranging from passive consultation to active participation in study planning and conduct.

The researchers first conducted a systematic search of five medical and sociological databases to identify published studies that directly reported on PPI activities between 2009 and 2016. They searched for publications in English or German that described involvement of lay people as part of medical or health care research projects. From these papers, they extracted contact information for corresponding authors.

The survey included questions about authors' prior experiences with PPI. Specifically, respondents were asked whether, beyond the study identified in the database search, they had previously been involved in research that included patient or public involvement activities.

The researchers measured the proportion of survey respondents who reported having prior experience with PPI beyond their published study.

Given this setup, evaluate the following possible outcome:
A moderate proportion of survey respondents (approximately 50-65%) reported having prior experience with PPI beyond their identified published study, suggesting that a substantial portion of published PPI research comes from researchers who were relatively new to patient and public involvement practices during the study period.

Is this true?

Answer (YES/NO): NO